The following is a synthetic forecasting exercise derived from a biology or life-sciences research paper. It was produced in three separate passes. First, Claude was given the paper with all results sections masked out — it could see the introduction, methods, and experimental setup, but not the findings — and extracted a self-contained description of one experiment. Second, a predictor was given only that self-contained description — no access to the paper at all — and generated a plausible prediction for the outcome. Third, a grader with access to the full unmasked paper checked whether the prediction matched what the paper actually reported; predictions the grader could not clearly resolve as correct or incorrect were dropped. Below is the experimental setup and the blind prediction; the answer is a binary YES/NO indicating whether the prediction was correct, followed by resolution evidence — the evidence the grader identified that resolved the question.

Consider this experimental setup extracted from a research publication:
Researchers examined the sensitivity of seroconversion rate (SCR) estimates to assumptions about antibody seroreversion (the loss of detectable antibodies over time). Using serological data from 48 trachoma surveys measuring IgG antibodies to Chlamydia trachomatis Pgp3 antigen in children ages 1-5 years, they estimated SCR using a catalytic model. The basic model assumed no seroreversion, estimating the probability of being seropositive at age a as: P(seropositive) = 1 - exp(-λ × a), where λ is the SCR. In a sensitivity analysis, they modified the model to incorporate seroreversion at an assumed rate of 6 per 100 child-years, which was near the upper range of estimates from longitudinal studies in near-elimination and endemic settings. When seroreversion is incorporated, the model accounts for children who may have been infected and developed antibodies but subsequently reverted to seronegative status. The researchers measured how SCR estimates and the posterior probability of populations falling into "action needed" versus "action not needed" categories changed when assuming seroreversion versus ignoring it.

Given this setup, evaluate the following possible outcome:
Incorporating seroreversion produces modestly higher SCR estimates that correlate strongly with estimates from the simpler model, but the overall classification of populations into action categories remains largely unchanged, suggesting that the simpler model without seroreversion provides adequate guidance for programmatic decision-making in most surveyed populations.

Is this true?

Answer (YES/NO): YES